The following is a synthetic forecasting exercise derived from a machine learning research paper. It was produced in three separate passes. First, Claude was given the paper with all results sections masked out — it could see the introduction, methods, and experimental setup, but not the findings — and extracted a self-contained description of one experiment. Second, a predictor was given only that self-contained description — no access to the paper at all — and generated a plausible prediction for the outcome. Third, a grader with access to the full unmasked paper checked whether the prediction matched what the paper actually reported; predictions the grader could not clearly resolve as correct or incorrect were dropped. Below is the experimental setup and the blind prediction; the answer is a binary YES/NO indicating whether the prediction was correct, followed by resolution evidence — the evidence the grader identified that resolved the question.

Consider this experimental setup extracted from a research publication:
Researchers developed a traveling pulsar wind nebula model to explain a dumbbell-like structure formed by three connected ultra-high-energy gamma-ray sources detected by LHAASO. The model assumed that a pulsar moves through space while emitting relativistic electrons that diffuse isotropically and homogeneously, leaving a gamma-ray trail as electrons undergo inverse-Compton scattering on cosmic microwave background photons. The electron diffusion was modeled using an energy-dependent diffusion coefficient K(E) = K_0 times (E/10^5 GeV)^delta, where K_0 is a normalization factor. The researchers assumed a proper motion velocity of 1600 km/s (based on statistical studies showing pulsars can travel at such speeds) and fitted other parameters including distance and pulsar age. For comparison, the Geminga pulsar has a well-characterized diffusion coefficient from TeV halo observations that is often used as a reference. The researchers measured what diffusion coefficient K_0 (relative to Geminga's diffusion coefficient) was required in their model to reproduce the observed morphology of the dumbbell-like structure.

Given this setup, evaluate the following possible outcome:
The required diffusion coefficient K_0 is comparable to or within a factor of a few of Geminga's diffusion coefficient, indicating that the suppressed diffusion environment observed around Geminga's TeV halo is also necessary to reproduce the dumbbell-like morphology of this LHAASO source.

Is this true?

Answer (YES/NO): NO